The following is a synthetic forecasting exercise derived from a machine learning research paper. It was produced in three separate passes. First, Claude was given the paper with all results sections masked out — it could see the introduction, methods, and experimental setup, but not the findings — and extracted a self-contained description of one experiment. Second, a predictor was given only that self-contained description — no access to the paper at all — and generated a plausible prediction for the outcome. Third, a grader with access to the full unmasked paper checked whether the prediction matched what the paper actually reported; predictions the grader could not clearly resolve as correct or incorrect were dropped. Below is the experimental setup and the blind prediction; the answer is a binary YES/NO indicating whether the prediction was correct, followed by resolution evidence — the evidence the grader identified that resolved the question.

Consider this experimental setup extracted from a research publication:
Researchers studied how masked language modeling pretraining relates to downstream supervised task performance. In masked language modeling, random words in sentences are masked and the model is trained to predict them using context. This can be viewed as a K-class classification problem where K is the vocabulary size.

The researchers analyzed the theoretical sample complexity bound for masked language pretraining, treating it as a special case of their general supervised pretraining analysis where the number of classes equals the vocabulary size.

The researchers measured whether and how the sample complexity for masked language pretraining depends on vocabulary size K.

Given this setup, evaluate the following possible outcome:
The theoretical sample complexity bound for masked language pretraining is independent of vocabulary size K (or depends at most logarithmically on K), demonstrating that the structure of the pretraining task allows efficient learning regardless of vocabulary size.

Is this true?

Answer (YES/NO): NO